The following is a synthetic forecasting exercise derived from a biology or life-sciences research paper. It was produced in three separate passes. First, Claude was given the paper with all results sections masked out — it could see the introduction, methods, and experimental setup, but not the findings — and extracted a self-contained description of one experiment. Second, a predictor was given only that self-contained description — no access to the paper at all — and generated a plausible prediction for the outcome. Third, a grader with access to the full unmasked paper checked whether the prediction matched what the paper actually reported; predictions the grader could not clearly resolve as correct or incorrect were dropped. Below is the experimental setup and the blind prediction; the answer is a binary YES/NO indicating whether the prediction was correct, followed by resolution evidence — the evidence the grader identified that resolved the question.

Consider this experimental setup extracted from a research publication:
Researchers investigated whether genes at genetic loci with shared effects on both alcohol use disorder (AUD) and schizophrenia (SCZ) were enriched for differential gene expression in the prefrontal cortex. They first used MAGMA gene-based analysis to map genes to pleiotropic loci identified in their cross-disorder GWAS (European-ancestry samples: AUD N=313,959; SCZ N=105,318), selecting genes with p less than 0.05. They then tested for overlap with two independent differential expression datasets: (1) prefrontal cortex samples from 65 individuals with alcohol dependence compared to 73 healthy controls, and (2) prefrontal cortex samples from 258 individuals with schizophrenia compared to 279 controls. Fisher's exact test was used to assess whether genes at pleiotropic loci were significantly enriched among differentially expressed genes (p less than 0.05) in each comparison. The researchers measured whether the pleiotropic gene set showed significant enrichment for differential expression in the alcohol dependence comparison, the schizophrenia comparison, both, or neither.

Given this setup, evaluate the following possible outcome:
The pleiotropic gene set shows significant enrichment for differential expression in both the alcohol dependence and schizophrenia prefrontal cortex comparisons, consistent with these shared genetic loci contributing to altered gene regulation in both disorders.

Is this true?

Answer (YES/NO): NO